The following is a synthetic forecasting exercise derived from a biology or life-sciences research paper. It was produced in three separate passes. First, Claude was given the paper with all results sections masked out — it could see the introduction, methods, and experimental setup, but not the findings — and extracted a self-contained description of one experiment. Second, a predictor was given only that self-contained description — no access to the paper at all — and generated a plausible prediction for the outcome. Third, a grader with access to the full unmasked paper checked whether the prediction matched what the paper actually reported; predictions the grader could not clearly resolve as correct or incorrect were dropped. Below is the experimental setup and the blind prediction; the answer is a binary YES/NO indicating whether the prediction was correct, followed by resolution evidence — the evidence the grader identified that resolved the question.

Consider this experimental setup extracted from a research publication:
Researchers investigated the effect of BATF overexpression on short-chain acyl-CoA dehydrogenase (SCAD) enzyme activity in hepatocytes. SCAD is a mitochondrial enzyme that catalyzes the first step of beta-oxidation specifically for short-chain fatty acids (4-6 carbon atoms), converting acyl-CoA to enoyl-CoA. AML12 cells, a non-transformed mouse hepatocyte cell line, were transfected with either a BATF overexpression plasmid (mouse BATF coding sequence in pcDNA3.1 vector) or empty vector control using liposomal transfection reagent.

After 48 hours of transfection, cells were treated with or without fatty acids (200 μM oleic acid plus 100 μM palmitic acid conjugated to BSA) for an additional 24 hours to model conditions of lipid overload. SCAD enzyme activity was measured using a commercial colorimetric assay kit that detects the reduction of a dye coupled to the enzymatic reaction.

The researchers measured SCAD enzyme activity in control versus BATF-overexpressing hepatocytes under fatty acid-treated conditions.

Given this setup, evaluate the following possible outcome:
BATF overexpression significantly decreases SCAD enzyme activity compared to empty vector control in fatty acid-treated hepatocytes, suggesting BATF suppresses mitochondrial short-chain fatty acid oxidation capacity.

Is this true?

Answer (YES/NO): NO